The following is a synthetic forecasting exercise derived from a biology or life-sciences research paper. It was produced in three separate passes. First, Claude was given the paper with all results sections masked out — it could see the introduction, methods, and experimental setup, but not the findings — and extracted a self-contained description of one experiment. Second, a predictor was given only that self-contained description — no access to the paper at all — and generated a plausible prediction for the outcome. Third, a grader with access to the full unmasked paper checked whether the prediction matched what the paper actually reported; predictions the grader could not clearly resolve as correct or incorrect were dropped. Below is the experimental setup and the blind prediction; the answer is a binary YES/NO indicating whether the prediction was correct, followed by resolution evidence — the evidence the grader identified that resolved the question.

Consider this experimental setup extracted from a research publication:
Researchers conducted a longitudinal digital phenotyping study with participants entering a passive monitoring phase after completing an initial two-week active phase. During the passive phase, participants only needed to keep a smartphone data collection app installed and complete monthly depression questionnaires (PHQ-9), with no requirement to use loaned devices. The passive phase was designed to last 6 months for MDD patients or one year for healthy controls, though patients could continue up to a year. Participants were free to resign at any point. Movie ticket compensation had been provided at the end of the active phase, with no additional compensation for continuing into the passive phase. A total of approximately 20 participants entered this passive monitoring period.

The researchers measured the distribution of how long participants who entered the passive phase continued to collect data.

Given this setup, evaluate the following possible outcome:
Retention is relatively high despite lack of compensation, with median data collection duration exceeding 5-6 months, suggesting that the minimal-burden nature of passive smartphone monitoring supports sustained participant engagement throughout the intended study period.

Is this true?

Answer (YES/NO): NO